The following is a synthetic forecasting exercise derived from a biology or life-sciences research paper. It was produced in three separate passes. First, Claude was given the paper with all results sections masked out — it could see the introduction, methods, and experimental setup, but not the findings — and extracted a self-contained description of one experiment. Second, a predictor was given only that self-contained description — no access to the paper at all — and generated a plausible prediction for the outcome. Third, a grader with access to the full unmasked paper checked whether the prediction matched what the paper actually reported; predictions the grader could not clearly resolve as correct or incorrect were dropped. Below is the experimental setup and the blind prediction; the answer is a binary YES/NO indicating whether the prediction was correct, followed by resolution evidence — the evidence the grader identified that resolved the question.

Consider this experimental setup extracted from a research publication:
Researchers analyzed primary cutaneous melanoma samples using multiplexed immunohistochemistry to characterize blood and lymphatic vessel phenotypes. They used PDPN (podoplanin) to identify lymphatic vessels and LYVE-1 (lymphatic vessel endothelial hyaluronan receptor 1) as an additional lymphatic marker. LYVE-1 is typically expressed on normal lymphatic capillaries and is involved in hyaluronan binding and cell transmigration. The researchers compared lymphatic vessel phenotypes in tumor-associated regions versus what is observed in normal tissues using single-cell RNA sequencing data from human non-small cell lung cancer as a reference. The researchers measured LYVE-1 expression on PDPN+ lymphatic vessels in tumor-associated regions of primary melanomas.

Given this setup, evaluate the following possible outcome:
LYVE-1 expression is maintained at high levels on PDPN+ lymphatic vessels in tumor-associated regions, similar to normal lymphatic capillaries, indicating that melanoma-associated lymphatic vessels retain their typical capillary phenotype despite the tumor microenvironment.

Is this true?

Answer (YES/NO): NO